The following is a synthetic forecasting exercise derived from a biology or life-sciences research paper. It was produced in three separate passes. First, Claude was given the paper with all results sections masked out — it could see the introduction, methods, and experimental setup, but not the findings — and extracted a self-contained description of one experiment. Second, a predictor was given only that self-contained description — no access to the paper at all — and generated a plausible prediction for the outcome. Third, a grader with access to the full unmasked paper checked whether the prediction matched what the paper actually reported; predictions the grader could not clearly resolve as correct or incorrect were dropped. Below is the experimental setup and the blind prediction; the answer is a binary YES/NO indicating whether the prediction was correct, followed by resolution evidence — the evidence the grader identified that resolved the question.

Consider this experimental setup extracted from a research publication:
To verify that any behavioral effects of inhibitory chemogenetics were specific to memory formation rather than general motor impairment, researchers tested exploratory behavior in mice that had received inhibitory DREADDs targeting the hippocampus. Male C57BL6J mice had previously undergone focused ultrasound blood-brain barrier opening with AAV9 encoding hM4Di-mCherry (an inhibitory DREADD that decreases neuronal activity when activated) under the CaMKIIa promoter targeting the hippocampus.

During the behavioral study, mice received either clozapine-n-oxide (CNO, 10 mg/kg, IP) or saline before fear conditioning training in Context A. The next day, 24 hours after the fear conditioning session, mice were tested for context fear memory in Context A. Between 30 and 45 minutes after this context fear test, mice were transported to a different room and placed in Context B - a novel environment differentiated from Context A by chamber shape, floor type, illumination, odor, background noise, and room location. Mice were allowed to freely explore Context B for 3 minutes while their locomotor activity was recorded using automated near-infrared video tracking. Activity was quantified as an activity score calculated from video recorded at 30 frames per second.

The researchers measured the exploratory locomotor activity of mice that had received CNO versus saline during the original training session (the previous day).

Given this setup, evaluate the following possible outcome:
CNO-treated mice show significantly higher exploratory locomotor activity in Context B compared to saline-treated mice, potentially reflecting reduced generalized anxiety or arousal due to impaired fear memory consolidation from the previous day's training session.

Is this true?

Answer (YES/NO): NO